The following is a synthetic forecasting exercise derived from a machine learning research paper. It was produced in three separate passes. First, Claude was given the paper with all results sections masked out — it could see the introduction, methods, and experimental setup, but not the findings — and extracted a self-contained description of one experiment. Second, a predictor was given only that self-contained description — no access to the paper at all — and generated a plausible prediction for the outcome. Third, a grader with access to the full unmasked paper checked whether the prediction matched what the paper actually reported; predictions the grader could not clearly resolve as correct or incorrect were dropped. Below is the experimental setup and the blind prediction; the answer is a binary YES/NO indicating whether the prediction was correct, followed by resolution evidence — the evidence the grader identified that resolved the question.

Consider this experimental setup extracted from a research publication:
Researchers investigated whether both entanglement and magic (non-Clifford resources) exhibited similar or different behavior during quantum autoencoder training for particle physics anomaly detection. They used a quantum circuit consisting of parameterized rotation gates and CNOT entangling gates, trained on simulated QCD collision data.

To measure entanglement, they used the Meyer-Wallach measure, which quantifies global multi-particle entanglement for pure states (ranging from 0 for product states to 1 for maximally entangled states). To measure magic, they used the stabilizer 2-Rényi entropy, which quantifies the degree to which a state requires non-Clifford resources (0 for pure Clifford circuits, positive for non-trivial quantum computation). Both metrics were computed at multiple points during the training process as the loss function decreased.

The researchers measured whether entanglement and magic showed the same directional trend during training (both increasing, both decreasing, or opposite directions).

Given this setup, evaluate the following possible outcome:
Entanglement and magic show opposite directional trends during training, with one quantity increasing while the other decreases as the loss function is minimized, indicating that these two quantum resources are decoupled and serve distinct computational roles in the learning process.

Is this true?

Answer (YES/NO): NO